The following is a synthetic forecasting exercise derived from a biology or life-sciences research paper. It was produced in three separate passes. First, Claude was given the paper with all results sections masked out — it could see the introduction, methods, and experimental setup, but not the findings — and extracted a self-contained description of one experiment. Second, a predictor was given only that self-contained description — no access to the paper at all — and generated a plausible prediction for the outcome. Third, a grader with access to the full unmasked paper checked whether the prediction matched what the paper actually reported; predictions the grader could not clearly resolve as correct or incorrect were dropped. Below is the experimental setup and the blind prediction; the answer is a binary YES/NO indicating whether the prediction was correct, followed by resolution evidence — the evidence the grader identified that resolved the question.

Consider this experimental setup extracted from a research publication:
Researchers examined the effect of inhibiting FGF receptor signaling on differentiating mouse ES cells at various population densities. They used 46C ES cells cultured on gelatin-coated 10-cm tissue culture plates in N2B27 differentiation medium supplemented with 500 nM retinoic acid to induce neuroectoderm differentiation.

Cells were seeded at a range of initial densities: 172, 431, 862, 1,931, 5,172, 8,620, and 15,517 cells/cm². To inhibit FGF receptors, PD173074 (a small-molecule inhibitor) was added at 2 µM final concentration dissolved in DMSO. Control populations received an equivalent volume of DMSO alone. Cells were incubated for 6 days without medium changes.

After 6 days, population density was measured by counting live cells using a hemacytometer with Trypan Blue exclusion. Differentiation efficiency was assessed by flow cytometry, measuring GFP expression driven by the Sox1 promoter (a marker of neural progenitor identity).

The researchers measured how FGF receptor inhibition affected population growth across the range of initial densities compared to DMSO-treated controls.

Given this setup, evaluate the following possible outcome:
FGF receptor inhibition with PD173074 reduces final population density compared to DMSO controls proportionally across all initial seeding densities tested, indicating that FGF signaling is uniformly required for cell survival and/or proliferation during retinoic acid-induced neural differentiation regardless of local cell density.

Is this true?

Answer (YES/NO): NO